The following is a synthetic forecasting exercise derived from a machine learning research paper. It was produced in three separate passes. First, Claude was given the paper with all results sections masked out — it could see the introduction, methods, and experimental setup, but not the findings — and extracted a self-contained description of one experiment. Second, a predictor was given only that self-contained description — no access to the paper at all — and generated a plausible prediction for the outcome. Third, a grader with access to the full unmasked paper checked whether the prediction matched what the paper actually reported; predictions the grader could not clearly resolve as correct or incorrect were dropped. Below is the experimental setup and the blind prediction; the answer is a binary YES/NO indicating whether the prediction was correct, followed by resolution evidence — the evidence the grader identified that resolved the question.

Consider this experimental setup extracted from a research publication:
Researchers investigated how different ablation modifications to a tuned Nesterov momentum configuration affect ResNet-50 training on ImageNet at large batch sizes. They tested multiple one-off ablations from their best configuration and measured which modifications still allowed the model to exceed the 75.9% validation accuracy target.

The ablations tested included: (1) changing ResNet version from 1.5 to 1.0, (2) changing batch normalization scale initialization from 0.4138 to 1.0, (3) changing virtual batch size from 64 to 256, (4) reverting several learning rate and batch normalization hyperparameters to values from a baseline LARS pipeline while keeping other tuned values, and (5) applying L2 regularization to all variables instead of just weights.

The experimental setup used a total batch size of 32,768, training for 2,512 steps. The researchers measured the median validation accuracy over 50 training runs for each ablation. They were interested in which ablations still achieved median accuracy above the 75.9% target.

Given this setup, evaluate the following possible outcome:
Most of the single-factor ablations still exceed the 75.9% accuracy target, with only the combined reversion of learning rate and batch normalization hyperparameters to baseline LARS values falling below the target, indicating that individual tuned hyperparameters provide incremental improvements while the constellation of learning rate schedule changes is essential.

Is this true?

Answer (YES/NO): NO